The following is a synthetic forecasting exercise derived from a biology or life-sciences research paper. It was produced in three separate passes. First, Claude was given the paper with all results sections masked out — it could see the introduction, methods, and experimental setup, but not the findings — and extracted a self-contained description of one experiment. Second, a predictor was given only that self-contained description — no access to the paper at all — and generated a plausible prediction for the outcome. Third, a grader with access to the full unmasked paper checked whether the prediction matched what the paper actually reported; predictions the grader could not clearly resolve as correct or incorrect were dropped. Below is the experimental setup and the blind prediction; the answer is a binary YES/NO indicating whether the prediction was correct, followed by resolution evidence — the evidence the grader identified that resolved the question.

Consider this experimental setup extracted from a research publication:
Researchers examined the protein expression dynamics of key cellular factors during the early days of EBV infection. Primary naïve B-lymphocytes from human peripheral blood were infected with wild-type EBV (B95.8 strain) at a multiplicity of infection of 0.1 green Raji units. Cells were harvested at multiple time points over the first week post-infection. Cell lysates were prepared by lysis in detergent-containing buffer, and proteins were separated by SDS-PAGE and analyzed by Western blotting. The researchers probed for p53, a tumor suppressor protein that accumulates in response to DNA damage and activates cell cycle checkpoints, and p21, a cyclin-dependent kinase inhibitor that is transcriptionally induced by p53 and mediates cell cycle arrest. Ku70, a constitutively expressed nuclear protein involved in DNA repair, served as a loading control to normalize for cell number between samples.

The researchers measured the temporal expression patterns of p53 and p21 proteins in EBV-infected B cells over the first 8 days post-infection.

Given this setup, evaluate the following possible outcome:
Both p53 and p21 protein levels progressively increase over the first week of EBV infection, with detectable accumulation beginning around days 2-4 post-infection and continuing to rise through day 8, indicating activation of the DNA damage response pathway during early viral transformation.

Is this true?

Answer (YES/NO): NO